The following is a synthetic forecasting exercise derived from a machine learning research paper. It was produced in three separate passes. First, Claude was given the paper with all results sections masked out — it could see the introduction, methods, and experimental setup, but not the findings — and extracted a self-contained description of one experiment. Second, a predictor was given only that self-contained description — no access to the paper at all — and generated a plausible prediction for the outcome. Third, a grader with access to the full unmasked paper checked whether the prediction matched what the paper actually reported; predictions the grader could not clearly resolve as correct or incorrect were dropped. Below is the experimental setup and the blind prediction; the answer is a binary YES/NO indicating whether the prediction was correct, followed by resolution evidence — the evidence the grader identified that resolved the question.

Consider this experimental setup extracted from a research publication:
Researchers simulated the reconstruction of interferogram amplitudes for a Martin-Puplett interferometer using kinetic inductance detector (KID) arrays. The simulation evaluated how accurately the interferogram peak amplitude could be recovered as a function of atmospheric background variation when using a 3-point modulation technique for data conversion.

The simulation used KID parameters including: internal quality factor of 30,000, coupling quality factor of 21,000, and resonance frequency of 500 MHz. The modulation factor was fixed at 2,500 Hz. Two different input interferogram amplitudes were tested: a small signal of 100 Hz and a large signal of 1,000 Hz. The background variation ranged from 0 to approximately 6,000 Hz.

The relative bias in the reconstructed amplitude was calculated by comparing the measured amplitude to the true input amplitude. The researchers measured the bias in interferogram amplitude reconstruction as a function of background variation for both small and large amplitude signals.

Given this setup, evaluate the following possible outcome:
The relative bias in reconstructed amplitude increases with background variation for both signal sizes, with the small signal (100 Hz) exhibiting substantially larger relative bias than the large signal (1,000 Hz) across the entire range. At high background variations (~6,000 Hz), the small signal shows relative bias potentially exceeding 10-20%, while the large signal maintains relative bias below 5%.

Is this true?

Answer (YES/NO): NO